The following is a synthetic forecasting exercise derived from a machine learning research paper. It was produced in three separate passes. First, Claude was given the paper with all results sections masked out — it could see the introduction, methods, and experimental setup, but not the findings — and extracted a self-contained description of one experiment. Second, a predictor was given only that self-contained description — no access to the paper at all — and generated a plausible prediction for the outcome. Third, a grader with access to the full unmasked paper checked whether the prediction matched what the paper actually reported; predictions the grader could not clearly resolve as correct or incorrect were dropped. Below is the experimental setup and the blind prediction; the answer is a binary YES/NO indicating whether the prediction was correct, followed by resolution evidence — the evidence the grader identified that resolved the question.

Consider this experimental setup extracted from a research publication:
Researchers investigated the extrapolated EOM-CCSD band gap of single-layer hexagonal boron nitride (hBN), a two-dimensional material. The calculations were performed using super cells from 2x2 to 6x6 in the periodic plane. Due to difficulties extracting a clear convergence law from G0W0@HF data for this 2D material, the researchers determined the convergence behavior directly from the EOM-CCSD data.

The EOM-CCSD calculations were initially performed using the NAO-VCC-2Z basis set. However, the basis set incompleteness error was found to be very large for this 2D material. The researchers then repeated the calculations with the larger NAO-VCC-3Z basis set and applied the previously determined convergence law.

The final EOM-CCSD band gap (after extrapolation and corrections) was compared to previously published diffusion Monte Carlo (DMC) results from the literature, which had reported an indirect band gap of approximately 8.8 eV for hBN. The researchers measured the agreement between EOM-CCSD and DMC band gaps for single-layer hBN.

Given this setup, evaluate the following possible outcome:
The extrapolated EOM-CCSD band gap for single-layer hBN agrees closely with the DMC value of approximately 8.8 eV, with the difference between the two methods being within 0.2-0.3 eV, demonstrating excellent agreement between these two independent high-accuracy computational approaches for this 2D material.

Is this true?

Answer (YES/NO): YES